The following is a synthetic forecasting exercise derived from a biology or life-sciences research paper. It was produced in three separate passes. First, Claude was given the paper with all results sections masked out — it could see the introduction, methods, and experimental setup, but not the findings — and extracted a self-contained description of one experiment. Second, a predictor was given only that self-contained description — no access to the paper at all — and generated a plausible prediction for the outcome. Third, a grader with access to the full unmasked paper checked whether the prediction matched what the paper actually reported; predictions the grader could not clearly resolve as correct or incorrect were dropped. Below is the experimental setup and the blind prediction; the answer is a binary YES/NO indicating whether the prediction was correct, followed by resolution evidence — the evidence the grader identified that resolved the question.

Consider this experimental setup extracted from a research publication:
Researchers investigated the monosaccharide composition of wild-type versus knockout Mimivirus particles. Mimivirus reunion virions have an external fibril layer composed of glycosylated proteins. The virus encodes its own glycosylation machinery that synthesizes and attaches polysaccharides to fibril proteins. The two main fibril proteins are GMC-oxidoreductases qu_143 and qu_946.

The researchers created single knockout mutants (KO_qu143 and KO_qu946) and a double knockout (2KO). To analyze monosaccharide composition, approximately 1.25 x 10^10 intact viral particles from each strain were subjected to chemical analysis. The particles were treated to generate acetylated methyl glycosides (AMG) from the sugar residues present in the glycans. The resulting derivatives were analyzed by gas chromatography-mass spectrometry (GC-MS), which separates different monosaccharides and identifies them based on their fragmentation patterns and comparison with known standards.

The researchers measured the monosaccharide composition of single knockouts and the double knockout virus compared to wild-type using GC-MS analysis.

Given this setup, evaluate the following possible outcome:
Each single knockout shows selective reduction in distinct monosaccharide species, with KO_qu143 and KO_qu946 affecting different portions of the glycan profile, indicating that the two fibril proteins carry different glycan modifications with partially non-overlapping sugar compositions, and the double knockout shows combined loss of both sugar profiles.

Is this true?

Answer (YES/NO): NO